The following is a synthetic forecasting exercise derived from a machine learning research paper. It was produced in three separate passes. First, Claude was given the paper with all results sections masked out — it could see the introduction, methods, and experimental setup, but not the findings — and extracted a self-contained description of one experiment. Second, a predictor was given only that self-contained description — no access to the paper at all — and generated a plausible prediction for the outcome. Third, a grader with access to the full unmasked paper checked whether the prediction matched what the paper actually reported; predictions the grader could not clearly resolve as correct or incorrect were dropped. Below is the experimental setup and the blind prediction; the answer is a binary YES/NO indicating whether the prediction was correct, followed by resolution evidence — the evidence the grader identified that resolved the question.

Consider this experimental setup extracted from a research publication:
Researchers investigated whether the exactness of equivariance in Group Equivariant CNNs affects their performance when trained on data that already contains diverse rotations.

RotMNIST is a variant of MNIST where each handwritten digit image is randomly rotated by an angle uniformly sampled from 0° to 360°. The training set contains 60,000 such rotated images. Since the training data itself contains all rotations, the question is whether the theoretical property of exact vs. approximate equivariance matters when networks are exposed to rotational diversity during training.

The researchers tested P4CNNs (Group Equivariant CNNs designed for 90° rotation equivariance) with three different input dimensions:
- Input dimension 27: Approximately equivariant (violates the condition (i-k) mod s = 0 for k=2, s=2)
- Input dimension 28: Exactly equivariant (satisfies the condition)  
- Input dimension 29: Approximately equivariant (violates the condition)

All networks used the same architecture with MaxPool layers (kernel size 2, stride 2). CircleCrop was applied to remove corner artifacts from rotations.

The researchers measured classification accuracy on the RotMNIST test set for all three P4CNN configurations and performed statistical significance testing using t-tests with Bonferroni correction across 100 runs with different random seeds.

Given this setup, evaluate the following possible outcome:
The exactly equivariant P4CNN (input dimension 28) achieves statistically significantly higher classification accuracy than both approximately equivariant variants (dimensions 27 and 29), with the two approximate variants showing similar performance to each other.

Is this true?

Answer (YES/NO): NO